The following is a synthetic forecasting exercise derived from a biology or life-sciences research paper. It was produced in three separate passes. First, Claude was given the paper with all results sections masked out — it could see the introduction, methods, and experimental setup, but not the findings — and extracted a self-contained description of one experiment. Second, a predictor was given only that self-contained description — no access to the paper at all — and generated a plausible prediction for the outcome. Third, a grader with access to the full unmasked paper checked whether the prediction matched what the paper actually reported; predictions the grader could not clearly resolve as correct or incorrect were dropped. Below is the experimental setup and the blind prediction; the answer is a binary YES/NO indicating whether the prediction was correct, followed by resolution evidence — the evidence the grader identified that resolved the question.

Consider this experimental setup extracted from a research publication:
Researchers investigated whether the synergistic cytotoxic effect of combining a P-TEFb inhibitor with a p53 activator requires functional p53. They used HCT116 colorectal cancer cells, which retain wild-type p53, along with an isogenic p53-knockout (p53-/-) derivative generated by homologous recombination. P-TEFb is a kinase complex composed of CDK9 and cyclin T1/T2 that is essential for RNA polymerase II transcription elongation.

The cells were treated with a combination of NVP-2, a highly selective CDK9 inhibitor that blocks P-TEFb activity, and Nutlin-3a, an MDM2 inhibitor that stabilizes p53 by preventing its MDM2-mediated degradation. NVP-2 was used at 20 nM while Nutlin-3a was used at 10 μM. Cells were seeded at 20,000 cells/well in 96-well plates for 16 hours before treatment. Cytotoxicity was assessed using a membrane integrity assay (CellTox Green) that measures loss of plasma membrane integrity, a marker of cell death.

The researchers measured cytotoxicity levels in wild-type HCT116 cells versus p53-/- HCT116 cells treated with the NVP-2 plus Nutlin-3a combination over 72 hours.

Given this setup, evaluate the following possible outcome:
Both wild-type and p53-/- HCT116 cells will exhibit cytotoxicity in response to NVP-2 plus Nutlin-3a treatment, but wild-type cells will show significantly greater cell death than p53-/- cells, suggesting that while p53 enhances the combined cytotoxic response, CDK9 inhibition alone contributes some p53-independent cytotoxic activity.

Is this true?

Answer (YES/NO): YES